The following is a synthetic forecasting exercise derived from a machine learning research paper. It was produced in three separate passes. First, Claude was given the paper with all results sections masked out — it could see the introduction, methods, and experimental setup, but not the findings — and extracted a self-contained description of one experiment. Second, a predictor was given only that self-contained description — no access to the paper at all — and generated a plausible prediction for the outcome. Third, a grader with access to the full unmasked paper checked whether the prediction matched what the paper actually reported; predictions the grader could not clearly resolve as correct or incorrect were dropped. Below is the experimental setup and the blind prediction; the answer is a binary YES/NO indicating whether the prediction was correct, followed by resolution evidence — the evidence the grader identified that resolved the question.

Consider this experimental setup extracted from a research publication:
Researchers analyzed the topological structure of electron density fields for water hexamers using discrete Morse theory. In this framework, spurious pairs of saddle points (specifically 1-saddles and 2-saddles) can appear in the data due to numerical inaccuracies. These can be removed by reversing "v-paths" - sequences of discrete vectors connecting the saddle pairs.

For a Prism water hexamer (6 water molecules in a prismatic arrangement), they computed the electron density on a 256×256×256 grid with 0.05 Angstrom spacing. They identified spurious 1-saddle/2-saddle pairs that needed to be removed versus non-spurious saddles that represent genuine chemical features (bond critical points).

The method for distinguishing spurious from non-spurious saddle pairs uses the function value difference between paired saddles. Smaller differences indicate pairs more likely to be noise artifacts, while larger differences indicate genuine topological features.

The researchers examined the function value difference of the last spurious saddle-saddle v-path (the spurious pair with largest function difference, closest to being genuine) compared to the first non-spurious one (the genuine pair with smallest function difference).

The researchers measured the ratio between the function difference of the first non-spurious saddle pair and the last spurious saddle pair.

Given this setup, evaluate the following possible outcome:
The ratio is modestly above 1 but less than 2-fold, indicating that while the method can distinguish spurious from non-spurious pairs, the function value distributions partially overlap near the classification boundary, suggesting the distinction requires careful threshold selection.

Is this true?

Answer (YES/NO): NO